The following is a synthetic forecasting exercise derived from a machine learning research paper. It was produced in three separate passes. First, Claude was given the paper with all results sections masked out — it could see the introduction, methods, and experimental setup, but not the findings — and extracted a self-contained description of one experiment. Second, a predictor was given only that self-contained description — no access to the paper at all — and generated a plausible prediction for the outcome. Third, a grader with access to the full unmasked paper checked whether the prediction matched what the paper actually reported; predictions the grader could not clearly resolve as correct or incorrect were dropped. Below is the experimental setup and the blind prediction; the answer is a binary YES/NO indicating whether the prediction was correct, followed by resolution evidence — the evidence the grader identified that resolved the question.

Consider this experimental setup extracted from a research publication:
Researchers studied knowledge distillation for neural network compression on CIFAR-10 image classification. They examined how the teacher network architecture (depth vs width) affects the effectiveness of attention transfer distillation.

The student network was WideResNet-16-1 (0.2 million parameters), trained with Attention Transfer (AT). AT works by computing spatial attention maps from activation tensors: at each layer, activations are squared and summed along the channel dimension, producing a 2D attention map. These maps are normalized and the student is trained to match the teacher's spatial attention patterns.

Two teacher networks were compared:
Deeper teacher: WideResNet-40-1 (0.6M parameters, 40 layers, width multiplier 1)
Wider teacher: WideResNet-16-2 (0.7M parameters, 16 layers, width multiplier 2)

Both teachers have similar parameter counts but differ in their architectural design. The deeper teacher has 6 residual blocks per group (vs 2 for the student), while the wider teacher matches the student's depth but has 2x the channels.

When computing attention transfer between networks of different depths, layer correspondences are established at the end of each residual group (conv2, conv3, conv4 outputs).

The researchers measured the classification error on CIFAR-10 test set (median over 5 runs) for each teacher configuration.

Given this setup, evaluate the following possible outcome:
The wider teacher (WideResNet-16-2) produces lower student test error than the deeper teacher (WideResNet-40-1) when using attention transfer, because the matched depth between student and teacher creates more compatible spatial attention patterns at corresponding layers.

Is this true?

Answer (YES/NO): YES